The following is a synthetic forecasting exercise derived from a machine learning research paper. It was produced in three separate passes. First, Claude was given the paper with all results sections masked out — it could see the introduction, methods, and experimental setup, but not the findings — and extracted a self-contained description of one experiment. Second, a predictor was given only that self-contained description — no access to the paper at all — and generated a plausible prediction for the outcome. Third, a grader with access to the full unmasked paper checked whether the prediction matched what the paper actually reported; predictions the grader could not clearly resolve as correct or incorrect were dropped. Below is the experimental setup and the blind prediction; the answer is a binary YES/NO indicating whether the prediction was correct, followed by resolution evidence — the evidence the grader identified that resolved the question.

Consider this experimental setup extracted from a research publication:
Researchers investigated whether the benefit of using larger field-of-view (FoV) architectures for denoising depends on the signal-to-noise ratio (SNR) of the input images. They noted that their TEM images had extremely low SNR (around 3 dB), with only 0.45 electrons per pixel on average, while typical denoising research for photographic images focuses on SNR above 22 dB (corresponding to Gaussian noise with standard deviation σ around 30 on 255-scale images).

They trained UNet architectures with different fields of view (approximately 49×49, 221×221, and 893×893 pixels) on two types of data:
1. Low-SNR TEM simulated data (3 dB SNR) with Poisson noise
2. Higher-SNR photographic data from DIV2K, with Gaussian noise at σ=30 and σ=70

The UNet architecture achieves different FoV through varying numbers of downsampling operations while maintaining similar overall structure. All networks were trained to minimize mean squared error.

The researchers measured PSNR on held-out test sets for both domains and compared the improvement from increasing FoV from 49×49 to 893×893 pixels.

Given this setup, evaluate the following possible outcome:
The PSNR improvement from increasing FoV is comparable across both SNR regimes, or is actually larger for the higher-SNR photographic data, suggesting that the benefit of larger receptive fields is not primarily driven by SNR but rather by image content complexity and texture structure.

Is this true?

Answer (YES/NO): NO